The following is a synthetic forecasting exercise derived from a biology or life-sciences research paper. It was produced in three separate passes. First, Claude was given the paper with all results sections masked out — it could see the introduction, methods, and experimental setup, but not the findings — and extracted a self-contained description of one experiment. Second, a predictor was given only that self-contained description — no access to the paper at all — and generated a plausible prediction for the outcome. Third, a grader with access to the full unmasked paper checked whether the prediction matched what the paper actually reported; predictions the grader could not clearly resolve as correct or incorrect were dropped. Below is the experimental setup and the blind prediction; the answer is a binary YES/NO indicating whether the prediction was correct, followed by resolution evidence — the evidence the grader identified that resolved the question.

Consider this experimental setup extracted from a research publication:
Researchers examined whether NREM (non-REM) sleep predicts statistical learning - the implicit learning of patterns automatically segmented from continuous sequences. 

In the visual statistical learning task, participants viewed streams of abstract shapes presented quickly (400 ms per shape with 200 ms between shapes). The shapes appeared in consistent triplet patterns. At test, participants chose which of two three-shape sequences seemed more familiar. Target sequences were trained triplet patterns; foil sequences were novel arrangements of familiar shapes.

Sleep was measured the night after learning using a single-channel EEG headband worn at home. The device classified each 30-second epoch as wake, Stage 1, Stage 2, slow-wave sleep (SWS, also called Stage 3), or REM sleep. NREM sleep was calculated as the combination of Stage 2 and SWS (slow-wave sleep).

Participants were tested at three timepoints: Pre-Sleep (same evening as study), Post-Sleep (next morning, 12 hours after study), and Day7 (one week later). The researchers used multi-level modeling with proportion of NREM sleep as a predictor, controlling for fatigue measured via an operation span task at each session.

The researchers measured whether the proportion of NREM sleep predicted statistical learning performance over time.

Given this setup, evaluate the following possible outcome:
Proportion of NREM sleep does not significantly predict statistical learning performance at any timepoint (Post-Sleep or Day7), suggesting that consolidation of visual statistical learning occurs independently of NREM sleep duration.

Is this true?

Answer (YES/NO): NO